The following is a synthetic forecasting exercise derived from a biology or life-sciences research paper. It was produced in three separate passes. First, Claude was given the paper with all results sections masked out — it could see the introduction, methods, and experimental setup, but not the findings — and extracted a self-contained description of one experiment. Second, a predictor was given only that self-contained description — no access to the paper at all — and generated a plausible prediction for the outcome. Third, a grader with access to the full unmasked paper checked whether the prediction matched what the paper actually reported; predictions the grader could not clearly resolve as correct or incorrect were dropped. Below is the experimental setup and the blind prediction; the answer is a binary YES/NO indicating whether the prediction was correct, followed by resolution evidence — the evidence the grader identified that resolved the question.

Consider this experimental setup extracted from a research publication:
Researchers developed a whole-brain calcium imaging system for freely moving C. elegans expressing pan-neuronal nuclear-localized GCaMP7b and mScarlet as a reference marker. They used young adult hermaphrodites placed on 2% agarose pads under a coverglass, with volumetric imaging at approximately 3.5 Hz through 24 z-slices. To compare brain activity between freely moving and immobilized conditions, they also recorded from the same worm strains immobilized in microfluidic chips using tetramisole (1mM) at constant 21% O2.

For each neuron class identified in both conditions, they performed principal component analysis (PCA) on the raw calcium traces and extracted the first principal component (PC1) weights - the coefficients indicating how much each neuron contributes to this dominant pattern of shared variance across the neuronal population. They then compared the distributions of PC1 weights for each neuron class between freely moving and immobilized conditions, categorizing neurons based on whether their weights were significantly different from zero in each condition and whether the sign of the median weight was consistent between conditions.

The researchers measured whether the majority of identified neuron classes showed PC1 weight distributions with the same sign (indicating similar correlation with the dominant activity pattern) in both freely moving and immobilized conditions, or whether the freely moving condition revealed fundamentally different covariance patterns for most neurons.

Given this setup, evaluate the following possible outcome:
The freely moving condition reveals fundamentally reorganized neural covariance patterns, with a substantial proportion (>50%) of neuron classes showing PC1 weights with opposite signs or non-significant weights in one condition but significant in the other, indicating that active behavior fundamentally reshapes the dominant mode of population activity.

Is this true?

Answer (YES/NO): NO